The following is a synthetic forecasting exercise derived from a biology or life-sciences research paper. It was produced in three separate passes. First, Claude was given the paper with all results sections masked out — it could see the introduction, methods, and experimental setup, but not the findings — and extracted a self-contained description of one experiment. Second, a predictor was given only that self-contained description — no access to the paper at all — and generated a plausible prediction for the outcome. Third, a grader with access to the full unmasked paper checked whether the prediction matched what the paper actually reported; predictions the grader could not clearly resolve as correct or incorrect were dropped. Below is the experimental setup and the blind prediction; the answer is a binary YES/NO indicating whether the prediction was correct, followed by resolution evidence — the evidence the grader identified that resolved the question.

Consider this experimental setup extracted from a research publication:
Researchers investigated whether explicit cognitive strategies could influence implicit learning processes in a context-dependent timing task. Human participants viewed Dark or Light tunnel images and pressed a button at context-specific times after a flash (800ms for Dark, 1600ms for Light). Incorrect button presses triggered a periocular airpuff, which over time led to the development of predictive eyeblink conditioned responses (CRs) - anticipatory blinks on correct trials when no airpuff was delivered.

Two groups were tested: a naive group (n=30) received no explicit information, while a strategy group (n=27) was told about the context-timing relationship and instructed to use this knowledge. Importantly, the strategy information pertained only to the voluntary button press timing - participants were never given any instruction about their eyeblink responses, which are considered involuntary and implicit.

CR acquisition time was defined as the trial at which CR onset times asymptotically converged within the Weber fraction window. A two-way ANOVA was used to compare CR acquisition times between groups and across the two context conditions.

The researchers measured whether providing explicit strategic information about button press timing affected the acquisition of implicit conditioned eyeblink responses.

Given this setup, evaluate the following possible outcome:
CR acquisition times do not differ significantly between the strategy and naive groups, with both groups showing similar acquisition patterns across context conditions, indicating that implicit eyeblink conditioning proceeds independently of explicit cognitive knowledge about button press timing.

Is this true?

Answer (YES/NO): NO